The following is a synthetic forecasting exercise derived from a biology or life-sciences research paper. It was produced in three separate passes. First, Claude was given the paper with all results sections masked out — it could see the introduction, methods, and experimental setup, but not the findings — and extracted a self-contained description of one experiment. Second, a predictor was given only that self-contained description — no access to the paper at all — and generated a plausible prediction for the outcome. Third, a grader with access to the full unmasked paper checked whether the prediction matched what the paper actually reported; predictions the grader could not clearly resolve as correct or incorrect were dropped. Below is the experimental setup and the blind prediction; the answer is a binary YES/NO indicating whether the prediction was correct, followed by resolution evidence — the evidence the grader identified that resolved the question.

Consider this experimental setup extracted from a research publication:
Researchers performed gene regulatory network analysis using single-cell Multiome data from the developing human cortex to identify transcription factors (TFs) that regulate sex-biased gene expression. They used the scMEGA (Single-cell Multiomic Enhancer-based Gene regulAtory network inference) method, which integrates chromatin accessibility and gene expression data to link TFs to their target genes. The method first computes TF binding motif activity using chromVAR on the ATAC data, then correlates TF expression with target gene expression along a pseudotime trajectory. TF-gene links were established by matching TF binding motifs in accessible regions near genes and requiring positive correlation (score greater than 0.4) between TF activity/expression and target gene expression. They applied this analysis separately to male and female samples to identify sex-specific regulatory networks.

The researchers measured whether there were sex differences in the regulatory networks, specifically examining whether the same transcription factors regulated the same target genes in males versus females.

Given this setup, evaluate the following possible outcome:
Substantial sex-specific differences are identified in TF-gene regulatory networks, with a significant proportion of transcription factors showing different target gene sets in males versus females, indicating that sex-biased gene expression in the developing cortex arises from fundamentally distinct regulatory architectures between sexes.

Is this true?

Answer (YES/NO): NO